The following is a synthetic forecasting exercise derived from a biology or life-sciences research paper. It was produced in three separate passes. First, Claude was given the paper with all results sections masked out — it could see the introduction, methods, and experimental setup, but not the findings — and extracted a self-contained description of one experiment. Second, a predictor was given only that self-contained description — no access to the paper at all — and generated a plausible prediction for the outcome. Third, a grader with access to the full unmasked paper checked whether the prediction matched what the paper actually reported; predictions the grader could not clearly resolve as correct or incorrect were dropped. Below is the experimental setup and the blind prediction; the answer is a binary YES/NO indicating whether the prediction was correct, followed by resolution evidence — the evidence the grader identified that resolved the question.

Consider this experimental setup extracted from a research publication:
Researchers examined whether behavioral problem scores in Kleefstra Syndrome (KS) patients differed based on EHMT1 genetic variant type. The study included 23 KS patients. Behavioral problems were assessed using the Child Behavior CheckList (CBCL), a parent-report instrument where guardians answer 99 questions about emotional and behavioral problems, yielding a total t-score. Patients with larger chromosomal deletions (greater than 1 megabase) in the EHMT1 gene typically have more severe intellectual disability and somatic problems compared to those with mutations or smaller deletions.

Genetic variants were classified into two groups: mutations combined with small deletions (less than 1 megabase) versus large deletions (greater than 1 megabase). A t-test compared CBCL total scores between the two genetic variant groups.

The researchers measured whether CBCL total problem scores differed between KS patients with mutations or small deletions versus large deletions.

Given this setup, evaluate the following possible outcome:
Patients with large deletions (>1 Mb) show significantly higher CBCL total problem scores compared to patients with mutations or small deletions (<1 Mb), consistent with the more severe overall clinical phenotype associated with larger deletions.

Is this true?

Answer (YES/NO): NO